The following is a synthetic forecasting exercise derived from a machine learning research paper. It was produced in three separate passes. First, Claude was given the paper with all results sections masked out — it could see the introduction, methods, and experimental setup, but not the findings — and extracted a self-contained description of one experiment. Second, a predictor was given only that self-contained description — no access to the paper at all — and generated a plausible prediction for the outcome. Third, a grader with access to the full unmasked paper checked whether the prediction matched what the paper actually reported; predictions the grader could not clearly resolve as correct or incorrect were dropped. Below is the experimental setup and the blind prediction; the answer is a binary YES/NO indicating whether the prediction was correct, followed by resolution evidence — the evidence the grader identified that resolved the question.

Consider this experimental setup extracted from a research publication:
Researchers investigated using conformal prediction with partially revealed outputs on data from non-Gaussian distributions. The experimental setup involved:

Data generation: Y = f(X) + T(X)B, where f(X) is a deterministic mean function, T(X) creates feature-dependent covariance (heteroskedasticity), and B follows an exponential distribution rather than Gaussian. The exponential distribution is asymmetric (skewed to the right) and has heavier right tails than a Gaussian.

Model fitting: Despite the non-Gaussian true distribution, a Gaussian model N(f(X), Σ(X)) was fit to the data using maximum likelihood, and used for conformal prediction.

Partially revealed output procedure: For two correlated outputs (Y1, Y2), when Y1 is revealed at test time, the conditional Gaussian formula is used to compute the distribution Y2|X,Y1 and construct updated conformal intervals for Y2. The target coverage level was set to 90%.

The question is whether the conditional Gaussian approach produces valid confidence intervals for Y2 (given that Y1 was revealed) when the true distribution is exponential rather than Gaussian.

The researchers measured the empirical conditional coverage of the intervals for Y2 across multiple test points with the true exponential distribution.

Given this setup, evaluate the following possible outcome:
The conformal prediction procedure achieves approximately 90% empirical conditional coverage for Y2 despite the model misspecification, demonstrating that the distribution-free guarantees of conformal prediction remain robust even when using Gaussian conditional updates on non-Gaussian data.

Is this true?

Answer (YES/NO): YES